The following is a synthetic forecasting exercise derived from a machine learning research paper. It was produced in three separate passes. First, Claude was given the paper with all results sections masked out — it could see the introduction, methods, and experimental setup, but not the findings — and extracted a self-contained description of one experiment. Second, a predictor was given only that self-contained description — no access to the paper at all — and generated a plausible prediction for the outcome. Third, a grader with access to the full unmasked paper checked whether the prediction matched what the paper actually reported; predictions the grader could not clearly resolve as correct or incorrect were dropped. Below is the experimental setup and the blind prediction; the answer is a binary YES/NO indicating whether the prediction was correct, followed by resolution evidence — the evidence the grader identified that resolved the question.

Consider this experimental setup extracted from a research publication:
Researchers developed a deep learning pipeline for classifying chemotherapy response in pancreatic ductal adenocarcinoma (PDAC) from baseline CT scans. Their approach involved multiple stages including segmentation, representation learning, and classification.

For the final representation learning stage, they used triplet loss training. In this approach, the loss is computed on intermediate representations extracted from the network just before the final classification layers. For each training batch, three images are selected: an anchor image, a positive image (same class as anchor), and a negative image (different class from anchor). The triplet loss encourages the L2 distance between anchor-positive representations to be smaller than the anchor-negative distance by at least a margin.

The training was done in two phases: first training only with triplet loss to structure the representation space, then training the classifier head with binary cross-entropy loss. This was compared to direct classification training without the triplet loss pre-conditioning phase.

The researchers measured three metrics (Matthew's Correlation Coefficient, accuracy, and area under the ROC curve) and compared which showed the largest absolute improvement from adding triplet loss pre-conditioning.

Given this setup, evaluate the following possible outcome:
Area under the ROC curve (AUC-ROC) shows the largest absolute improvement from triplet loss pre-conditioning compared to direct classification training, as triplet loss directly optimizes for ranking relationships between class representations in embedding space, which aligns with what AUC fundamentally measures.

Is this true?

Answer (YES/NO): NO